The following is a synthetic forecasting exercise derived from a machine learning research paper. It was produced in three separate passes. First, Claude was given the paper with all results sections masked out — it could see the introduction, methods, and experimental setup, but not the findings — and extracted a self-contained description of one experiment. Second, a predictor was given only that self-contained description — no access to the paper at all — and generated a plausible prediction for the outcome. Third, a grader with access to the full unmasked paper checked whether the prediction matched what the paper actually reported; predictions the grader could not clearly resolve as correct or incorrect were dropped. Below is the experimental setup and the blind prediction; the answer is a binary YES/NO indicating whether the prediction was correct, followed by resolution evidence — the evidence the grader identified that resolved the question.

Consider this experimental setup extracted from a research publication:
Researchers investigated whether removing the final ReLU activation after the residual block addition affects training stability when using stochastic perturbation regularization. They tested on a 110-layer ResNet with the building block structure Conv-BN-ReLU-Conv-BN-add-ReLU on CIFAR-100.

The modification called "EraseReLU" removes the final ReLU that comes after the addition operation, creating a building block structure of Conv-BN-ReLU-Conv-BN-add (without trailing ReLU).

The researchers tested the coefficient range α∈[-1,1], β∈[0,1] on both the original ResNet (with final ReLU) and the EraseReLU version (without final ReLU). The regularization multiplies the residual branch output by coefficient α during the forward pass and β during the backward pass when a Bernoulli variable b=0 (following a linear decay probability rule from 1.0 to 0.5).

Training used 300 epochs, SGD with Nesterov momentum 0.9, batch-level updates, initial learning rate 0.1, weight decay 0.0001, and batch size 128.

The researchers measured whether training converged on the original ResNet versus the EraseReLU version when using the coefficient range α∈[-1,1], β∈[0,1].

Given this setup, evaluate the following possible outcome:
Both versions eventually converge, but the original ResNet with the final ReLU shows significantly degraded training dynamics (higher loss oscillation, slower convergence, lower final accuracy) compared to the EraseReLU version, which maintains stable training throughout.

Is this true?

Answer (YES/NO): NO